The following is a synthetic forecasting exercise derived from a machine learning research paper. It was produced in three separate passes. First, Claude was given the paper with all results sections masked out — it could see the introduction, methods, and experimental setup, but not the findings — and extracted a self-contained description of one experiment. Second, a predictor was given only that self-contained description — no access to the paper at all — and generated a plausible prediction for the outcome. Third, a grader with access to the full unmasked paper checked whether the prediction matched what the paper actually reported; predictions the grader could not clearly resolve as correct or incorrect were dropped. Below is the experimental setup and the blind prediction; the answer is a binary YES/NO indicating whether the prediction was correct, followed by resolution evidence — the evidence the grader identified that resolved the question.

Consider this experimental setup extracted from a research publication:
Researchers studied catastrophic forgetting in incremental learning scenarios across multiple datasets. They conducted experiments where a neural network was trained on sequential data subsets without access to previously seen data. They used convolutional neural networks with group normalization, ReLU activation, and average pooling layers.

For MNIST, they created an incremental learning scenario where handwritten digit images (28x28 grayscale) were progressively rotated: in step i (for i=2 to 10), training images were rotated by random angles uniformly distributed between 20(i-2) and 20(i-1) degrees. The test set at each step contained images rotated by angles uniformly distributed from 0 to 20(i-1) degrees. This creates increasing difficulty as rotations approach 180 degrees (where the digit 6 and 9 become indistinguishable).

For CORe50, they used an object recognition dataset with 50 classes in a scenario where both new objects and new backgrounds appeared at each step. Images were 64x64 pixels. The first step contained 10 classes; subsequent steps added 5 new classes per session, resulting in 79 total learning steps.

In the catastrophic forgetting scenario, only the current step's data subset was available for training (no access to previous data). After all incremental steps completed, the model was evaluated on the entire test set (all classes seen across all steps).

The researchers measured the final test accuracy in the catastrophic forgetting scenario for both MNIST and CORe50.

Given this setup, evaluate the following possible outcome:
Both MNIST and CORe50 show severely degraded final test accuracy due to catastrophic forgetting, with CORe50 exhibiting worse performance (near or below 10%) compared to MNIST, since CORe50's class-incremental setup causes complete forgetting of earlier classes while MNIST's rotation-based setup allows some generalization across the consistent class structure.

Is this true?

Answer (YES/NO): NO